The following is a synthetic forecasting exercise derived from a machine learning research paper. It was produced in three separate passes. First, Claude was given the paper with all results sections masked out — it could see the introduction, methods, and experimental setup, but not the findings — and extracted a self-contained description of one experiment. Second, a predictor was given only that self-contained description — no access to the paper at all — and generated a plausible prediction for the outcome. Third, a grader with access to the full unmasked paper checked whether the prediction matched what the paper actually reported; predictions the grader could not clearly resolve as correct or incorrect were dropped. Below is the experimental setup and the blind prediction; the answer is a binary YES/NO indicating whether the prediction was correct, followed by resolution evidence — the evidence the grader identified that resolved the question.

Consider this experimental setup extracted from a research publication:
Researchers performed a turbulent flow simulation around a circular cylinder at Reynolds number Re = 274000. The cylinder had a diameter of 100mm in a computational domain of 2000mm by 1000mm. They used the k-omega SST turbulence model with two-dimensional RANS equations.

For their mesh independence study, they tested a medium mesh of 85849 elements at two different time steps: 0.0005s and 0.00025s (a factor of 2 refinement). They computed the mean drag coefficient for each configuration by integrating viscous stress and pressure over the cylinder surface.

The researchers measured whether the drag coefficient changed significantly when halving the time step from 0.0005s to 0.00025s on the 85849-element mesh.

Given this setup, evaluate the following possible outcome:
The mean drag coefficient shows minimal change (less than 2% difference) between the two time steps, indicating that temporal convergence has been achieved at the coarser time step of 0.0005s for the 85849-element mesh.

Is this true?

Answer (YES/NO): NO